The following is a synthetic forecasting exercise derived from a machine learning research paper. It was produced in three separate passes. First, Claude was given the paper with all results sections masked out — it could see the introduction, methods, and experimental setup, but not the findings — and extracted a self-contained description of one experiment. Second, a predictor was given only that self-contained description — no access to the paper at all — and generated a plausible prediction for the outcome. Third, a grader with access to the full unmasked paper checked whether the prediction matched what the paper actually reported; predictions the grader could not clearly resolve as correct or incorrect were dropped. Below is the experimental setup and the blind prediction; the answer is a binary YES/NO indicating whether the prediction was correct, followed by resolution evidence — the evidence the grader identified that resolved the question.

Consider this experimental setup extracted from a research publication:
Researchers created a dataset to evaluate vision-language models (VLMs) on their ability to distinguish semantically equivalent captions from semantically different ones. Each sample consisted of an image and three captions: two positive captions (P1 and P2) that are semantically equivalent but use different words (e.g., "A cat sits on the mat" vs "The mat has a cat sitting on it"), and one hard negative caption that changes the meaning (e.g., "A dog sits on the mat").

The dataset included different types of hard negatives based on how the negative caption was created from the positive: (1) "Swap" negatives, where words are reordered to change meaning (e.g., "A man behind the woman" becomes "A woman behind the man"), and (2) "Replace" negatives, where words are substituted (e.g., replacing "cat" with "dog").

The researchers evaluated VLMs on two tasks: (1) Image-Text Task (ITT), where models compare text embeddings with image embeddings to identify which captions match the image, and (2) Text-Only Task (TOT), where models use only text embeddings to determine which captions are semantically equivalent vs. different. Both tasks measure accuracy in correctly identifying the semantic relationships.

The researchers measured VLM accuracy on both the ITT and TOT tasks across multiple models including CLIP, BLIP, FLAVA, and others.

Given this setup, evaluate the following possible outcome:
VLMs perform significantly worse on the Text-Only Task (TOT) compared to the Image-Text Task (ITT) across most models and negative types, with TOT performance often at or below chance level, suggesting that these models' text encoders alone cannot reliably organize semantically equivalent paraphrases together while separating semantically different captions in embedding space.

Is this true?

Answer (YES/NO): NO